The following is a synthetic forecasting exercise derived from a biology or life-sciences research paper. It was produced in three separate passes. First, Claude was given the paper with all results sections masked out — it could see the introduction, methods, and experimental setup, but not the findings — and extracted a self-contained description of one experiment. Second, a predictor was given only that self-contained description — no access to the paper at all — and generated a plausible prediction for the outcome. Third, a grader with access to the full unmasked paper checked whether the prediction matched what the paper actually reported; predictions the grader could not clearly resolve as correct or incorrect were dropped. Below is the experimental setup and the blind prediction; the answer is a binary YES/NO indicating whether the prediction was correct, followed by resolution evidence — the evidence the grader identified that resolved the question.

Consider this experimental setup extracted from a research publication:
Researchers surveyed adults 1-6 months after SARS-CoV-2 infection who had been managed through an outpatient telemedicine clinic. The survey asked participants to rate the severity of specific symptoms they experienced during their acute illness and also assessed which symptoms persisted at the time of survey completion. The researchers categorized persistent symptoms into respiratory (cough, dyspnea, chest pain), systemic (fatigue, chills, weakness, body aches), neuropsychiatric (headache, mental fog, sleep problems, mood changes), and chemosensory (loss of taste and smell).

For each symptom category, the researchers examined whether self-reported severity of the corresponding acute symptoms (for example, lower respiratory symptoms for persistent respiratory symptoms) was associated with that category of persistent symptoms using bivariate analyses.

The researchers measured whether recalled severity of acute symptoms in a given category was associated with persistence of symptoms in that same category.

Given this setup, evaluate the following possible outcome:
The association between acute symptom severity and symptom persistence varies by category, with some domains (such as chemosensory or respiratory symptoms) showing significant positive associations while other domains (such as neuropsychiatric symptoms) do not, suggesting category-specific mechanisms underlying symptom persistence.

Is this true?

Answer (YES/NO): NO